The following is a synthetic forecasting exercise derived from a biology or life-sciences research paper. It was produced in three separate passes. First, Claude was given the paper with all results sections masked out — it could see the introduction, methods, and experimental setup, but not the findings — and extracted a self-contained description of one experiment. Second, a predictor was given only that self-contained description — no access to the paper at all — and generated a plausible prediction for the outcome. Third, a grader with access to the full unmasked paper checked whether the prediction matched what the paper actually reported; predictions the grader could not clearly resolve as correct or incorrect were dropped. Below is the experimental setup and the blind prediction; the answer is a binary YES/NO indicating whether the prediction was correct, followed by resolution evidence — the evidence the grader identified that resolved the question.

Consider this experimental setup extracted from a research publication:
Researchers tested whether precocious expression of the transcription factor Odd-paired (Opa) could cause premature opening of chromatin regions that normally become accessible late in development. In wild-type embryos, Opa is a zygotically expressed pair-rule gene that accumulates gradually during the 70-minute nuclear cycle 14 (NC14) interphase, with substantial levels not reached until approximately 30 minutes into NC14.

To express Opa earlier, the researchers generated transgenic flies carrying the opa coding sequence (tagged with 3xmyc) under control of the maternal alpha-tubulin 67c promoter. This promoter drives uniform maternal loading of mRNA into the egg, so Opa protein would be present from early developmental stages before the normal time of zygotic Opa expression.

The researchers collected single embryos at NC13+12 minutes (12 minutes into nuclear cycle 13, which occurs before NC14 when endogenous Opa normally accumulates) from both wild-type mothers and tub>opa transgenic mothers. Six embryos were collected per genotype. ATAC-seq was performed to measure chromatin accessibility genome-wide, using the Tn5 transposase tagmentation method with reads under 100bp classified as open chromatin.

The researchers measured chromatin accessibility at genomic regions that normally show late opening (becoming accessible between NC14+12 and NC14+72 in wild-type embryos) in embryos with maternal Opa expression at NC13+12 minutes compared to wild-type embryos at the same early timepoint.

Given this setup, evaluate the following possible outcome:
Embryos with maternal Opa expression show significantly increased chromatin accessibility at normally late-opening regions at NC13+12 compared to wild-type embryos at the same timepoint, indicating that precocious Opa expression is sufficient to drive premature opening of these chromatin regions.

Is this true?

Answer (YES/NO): YES